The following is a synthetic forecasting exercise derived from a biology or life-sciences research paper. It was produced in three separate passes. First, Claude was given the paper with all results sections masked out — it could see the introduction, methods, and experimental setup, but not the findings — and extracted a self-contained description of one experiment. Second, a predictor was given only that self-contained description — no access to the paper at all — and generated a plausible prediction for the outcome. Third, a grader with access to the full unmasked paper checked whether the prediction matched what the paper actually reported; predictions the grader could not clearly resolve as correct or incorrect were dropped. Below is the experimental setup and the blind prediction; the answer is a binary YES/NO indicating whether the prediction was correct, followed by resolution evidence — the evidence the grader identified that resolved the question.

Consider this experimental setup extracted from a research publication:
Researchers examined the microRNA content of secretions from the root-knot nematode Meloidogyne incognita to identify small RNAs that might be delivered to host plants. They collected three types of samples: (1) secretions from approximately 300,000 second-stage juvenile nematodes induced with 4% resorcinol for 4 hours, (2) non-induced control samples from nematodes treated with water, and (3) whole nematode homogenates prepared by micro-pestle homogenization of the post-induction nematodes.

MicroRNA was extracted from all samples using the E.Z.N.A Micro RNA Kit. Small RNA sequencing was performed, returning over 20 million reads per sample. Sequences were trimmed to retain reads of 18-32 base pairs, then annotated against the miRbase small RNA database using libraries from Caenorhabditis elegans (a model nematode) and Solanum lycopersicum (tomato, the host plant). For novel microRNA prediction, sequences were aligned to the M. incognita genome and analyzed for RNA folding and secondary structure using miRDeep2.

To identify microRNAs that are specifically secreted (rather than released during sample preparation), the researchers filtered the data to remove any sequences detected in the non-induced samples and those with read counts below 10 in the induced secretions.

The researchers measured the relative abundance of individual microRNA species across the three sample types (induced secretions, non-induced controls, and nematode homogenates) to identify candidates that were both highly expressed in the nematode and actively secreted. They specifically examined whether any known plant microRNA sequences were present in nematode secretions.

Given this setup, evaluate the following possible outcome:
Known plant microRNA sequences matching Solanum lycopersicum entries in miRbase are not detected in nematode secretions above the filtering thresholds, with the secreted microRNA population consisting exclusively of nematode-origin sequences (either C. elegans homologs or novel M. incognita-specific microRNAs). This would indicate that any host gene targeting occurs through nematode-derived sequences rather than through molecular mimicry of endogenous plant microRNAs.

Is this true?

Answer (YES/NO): NO